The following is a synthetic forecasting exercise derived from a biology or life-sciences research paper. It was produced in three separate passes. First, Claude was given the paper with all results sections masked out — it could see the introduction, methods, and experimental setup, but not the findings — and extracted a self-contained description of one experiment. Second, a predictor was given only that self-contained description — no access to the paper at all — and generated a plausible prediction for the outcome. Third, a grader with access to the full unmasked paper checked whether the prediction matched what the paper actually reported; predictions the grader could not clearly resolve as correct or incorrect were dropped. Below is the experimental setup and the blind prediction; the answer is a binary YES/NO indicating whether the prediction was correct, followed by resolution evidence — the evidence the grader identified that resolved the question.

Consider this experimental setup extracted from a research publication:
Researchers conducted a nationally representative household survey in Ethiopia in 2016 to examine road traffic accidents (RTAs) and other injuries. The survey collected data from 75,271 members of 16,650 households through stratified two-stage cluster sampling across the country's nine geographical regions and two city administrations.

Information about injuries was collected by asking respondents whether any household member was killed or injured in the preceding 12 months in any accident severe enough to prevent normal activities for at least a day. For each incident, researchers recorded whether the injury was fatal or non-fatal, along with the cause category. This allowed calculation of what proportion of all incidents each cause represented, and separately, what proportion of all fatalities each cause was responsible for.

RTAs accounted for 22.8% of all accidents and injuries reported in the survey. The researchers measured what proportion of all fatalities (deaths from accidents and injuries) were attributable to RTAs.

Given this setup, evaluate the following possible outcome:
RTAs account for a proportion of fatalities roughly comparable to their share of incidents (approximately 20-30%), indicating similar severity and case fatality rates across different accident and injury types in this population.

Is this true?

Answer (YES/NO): NO